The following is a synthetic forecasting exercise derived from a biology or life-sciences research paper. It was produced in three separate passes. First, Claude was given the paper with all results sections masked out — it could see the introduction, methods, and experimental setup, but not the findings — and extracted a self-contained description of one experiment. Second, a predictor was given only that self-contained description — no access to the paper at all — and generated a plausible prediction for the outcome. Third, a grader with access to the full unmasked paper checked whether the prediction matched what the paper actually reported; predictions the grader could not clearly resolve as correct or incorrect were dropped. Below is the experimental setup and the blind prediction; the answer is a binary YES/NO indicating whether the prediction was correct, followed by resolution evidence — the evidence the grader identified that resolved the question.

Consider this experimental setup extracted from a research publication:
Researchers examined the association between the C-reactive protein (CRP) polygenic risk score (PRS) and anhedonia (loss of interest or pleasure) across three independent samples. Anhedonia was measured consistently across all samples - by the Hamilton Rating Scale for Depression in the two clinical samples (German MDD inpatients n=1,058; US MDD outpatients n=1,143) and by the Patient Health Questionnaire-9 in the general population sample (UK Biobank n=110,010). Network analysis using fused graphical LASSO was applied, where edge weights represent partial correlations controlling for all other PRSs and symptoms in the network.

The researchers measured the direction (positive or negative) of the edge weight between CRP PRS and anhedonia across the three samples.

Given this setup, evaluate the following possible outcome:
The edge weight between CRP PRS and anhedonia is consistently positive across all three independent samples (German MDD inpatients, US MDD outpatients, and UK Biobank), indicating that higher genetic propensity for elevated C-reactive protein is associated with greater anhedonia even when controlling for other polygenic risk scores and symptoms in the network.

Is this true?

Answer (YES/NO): NO